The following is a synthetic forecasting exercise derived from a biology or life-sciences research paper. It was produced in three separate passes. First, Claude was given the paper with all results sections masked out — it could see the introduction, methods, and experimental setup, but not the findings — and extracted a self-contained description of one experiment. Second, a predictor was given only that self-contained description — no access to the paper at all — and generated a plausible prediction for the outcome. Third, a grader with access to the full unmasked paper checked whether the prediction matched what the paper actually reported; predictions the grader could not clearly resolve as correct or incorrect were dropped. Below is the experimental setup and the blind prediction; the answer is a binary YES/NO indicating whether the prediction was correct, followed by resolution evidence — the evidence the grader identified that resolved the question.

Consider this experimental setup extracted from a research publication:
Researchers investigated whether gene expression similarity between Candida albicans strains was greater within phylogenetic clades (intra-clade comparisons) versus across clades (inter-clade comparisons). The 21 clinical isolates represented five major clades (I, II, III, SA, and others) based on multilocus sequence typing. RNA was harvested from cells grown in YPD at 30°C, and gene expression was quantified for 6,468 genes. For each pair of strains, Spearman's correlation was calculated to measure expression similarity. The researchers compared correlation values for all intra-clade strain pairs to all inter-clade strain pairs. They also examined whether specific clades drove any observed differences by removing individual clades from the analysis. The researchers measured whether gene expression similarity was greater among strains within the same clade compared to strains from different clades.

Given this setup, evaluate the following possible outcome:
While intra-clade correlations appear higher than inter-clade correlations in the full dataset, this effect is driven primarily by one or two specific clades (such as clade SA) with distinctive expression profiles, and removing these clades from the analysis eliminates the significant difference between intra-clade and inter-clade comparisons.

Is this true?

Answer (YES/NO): YES